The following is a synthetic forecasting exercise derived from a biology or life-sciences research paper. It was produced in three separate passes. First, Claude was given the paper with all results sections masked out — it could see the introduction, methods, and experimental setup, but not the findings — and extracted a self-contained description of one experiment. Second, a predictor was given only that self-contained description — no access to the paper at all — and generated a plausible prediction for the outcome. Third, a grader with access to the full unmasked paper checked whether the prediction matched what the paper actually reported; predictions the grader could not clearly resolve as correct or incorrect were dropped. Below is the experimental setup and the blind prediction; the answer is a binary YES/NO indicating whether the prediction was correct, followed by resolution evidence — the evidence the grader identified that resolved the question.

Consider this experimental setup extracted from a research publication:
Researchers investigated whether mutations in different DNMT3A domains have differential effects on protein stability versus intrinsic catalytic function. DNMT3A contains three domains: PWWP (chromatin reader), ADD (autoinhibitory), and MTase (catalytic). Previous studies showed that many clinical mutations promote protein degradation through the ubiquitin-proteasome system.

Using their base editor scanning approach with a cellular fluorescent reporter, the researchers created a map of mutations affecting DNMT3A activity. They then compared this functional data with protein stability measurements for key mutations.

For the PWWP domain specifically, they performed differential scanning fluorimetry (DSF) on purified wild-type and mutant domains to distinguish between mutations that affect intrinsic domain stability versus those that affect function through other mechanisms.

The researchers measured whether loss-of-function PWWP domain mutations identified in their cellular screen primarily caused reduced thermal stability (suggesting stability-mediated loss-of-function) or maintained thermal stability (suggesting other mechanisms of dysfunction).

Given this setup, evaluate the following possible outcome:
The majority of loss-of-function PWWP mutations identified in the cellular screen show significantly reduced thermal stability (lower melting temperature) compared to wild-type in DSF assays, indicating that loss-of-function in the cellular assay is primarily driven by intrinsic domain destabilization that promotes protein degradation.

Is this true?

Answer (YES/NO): NO